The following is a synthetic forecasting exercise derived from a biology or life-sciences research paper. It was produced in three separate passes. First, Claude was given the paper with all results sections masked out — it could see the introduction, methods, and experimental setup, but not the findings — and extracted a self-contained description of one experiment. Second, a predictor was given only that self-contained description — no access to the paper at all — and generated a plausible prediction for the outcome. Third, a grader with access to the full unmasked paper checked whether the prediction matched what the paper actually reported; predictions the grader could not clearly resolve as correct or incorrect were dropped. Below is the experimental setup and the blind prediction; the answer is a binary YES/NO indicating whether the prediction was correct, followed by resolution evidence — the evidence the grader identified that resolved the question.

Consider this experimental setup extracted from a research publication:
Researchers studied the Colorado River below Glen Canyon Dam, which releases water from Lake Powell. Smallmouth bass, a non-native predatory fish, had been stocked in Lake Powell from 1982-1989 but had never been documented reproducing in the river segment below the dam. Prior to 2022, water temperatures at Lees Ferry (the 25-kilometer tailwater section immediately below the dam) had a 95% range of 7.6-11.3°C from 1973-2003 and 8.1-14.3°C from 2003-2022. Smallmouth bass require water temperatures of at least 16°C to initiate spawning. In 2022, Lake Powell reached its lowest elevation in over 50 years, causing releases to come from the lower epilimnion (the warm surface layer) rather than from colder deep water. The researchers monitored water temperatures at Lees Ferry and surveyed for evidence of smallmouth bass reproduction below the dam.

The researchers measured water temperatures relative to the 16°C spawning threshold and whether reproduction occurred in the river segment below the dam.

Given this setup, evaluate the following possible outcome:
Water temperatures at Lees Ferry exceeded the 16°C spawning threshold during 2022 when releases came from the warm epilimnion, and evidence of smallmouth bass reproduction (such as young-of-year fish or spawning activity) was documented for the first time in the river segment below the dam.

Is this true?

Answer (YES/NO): YES